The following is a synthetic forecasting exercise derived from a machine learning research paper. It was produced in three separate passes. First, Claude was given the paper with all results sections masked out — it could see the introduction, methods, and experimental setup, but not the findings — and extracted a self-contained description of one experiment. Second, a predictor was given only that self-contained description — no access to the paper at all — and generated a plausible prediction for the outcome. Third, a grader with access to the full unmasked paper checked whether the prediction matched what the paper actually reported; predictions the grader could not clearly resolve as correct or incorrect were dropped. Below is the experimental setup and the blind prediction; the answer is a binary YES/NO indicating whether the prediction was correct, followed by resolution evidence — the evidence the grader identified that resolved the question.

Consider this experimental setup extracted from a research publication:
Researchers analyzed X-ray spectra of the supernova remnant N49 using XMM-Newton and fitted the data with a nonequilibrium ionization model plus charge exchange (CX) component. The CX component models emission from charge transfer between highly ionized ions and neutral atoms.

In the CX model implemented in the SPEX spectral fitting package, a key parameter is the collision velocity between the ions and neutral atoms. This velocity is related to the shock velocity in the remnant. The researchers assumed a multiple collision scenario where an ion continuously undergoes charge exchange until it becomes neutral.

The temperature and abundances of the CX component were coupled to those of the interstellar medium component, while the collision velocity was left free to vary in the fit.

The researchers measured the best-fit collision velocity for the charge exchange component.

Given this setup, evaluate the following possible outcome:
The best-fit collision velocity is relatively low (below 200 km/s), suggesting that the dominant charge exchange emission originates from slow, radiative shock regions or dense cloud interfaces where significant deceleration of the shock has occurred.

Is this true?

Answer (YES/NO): NO